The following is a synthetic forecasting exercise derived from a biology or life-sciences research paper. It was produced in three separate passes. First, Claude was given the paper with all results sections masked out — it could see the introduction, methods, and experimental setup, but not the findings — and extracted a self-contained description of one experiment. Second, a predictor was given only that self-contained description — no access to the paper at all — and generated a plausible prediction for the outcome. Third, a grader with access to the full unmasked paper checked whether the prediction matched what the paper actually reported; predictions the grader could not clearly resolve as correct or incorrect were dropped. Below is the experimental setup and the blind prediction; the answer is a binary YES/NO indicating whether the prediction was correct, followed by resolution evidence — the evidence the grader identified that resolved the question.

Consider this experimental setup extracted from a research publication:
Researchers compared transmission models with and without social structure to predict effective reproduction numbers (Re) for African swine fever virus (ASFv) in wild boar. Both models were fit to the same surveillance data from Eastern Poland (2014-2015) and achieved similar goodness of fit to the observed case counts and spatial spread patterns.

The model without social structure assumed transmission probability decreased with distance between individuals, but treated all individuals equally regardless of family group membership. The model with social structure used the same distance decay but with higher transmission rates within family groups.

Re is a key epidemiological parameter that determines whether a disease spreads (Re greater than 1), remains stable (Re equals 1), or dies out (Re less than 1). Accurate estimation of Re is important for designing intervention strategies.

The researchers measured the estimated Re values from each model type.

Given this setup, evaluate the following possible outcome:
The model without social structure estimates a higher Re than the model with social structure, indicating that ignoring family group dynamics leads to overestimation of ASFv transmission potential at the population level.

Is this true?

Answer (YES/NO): NO